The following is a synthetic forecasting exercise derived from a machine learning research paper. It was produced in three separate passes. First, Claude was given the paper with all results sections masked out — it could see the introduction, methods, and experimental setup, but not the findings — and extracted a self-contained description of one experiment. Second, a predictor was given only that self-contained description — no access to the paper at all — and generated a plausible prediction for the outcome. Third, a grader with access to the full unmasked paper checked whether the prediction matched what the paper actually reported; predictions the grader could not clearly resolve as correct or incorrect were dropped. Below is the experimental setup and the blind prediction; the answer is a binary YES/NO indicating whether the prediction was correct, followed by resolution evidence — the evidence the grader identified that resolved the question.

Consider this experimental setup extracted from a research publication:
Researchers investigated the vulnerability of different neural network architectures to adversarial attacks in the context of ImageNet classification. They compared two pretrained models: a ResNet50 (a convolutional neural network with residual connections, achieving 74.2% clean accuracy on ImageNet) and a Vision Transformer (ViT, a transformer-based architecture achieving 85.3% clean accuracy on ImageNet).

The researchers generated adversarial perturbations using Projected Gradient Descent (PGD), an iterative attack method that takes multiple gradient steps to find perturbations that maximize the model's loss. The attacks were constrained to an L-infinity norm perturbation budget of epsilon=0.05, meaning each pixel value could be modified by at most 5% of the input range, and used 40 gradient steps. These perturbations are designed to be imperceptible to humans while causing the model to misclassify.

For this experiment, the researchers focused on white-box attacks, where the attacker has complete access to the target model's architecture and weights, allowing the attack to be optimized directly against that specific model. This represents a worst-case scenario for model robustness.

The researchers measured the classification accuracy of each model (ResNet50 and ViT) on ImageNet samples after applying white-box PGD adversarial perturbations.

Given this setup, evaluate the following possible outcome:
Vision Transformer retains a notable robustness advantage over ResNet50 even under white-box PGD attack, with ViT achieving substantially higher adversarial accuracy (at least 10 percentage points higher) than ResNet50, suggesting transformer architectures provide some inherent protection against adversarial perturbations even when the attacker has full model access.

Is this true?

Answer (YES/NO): NO